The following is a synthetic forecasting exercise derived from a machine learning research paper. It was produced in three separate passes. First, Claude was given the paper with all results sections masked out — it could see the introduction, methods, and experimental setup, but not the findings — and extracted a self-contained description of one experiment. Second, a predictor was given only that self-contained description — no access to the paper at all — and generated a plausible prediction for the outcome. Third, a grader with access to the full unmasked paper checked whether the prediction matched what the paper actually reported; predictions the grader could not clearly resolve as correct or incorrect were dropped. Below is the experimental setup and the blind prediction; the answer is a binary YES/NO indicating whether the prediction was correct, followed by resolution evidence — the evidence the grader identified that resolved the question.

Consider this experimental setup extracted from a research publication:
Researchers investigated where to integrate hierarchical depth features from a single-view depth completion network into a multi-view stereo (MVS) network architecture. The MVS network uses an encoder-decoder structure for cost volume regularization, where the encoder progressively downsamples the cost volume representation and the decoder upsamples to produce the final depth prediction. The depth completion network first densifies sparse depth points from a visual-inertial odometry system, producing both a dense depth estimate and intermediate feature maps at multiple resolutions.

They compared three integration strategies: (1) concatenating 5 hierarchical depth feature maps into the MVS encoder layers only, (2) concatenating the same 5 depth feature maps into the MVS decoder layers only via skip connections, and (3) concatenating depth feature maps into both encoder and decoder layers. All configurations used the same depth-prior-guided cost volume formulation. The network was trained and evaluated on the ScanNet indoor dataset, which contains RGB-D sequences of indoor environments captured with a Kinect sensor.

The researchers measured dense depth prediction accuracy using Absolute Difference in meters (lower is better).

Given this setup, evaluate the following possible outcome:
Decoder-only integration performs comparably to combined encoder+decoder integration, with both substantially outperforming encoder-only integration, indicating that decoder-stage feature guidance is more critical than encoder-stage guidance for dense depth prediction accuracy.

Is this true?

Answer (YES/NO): NO